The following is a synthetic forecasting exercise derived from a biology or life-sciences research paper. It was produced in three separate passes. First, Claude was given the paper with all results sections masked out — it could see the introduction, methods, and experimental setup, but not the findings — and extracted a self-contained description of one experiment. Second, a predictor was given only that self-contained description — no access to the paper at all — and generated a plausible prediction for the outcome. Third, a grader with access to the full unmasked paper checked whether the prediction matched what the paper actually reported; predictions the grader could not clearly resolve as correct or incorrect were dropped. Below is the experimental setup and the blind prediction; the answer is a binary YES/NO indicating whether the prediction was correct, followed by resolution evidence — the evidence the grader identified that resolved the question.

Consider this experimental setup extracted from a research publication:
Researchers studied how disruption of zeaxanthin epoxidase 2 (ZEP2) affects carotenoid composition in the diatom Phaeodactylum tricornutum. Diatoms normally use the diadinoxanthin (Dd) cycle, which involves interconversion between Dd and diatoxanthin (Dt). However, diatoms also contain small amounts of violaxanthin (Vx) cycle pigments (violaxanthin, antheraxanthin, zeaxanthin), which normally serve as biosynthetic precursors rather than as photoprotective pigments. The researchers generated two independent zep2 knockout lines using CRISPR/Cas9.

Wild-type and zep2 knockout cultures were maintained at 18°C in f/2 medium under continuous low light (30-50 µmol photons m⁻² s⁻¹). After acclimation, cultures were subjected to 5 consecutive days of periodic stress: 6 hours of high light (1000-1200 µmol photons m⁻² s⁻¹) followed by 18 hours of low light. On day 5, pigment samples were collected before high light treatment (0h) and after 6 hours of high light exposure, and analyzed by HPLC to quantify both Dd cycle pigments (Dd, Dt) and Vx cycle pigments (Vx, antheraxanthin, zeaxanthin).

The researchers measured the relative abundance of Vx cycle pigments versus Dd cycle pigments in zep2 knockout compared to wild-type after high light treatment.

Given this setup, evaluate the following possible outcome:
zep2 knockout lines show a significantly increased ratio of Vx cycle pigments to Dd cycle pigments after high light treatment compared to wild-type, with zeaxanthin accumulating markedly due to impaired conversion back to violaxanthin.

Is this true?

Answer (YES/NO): YES